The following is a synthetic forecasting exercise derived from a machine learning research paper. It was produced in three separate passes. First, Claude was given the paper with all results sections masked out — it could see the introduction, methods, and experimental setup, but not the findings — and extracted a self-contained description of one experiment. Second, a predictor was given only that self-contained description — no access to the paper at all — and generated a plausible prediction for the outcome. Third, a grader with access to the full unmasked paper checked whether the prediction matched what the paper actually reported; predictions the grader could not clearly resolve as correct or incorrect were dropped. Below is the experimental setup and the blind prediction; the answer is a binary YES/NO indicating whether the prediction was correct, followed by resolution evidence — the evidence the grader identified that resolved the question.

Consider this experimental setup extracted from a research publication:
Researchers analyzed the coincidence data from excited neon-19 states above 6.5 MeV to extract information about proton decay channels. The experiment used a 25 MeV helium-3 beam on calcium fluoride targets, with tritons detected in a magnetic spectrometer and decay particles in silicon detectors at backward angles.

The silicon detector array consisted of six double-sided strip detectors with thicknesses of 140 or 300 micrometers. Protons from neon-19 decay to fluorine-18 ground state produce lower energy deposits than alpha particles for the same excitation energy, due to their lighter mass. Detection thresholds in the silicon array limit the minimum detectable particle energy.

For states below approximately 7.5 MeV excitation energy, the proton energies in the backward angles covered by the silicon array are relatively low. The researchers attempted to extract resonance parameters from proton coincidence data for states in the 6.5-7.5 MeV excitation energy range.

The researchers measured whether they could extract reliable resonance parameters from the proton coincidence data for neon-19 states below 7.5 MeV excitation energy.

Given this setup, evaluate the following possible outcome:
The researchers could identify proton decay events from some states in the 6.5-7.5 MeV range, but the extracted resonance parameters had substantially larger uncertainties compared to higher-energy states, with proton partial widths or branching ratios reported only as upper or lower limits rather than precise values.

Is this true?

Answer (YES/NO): NO